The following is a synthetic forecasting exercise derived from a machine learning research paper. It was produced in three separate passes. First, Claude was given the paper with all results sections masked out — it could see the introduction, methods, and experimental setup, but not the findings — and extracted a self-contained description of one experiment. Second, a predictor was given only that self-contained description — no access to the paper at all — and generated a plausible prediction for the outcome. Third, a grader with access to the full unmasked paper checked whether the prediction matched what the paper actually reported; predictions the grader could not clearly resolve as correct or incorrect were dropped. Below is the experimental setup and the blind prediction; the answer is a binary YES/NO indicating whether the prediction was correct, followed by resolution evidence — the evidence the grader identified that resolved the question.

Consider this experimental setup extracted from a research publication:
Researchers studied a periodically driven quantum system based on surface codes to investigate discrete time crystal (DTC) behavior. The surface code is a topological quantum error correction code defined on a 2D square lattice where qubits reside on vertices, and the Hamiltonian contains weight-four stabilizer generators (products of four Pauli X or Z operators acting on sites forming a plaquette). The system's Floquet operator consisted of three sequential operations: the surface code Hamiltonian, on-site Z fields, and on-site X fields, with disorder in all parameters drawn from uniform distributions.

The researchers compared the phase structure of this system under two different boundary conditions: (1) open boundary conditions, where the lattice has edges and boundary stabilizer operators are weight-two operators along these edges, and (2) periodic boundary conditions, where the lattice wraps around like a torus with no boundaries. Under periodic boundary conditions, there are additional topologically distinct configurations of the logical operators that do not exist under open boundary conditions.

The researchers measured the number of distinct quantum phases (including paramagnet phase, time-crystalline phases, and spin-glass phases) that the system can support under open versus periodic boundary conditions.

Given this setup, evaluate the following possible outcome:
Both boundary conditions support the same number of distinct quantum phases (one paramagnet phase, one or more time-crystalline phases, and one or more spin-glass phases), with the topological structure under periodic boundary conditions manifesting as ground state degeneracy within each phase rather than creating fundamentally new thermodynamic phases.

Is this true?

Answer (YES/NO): NO